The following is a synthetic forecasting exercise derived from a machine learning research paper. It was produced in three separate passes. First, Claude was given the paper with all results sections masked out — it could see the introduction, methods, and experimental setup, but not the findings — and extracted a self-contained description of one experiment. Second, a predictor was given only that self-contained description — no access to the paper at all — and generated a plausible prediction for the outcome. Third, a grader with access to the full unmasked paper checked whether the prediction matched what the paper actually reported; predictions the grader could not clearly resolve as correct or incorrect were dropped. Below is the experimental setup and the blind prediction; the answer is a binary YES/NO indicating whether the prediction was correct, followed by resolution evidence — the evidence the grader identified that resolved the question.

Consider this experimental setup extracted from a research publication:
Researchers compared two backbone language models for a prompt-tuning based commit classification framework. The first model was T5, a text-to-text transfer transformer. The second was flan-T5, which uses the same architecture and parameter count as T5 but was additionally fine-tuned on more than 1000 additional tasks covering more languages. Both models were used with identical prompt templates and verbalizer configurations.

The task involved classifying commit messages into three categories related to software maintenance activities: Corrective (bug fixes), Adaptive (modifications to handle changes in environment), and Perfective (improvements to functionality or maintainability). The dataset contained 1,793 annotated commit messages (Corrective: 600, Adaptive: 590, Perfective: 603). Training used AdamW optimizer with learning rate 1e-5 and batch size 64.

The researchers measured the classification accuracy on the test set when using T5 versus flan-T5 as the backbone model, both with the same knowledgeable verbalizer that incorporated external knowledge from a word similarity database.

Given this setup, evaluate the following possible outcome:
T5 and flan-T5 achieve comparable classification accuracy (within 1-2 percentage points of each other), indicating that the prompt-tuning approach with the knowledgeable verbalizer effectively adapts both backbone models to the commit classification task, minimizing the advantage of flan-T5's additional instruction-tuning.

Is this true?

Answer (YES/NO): YES